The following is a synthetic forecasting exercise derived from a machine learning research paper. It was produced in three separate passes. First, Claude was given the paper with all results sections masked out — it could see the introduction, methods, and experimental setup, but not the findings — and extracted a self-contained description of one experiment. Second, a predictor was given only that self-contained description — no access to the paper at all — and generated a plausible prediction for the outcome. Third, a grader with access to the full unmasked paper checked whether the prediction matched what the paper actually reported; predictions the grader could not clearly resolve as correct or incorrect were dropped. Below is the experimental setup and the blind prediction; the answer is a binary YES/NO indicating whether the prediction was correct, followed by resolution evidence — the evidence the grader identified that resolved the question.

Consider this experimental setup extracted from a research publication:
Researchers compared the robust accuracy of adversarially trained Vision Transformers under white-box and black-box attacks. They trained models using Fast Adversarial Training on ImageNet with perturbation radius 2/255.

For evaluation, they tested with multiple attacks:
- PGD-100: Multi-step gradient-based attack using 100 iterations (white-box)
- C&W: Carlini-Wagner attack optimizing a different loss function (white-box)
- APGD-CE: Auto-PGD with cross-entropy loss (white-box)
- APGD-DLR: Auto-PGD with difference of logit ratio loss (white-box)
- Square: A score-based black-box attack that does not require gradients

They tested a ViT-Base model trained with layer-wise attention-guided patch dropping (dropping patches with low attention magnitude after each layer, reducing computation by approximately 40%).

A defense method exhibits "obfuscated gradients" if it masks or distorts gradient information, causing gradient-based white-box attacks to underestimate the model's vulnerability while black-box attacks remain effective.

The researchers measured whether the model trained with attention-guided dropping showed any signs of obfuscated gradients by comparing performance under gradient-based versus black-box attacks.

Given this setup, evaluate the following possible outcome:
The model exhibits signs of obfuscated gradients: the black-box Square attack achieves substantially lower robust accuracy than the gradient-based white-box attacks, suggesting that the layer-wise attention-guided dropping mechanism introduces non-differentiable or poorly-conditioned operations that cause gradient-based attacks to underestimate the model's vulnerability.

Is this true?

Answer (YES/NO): NO